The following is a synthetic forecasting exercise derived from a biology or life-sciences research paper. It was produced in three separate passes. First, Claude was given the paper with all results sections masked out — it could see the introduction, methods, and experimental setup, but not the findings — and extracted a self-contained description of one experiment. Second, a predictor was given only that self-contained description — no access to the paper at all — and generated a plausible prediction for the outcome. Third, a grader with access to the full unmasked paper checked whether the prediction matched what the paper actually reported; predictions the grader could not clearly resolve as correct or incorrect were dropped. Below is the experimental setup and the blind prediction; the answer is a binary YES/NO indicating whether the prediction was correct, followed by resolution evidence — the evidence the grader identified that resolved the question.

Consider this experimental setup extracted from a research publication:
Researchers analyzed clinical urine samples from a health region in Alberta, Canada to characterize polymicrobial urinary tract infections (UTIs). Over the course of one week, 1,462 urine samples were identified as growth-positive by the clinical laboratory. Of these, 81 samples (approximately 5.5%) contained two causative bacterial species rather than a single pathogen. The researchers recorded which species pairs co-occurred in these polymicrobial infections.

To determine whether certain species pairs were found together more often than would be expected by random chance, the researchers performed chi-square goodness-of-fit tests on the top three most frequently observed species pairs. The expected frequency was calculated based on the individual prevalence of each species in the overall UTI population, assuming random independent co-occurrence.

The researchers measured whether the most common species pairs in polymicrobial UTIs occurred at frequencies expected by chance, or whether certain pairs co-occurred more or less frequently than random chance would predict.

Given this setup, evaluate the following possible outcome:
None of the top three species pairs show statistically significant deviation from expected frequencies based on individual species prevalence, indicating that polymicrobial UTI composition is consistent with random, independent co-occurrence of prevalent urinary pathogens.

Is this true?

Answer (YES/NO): NO